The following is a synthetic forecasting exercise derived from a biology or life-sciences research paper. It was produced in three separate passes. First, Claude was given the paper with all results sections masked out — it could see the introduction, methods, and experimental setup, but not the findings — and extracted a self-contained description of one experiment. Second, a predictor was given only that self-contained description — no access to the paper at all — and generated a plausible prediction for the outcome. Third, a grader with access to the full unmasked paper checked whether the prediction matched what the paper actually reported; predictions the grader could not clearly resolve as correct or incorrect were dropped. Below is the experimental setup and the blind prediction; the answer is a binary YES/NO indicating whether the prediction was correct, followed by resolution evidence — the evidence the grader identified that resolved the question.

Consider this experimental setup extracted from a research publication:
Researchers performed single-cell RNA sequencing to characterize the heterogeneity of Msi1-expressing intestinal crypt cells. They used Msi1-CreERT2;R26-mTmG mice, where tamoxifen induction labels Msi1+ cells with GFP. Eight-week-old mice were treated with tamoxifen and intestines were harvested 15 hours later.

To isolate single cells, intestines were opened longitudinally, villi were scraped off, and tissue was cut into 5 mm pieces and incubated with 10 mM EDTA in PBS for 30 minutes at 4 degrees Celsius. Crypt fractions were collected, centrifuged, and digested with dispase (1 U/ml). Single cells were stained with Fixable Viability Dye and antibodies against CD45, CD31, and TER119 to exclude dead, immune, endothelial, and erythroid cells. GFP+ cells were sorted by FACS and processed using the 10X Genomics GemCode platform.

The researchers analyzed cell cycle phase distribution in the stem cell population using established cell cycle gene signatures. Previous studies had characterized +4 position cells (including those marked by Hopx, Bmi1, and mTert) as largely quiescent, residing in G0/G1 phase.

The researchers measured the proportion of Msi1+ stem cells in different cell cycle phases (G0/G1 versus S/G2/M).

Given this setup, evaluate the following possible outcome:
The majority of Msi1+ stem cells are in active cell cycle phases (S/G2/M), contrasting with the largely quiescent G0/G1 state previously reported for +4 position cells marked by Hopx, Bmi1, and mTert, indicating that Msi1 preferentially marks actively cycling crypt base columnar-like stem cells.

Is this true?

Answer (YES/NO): NO